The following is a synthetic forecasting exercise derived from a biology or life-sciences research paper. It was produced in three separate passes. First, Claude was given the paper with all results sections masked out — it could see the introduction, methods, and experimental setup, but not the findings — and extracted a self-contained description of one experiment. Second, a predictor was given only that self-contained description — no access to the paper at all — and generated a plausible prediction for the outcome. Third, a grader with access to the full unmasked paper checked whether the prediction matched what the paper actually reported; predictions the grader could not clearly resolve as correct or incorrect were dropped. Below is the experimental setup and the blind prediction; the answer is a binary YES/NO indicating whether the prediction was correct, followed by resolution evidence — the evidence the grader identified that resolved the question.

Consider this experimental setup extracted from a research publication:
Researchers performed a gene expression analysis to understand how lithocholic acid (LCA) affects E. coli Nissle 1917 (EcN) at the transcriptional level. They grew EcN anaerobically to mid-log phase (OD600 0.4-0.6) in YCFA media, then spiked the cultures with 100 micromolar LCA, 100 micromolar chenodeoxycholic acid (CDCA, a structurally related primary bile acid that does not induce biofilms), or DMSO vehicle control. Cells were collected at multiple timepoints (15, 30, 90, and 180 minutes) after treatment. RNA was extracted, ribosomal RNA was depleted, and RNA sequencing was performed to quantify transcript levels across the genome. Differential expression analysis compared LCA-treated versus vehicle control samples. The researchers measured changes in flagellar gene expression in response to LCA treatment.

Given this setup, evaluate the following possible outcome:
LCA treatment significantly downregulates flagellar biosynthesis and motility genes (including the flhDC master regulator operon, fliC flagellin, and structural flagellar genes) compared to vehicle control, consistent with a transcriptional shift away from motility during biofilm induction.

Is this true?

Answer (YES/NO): NO